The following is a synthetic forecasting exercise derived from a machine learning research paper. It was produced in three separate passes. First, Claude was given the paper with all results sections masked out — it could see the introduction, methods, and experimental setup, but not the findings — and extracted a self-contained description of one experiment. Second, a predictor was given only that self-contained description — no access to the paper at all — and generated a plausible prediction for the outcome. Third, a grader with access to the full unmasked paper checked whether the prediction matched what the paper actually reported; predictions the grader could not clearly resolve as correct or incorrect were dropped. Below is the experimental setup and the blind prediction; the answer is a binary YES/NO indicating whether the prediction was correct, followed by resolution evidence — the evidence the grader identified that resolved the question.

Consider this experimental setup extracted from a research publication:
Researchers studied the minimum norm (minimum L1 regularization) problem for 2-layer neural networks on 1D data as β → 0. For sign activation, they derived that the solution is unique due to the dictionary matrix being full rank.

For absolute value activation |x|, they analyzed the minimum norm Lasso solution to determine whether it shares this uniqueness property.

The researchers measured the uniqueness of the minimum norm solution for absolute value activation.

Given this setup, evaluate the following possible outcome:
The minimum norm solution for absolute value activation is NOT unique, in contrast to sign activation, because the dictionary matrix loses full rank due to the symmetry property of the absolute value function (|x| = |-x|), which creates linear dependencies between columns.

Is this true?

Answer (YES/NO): YES